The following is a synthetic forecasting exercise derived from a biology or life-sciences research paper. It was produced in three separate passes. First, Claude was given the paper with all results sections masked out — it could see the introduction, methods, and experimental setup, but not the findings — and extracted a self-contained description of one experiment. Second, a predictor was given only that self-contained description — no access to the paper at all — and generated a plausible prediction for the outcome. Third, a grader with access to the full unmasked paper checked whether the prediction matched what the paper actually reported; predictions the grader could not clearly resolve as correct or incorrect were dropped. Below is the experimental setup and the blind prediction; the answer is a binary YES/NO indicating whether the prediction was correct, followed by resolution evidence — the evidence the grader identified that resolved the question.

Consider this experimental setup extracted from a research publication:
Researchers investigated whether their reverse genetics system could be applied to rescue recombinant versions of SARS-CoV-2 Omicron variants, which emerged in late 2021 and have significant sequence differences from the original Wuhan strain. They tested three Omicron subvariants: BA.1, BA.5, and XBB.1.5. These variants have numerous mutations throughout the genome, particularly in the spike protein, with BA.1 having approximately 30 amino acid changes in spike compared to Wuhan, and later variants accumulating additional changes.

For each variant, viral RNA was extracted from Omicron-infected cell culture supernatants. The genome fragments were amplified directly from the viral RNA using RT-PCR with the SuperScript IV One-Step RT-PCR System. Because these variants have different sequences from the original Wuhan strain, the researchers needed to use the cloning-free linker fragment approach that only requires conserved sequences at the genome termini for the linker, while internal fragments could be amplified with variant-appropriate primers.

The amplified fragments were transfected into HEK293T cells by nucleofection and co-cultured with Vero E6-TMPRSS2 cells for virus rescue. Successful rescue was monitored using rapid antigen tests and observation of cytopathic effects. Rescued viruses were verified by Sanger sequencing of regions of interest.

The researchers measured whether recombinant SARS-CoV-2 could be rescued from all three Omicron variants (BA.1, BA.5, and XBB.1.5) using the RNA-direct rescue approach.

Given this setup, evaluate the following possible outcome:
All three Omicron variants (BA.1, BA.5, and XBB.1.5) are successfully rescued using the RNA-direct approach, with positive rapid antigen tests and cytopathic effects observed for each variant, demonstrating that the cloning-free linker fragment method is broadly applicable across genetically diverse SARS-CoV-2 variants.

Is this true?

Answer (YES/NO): YES